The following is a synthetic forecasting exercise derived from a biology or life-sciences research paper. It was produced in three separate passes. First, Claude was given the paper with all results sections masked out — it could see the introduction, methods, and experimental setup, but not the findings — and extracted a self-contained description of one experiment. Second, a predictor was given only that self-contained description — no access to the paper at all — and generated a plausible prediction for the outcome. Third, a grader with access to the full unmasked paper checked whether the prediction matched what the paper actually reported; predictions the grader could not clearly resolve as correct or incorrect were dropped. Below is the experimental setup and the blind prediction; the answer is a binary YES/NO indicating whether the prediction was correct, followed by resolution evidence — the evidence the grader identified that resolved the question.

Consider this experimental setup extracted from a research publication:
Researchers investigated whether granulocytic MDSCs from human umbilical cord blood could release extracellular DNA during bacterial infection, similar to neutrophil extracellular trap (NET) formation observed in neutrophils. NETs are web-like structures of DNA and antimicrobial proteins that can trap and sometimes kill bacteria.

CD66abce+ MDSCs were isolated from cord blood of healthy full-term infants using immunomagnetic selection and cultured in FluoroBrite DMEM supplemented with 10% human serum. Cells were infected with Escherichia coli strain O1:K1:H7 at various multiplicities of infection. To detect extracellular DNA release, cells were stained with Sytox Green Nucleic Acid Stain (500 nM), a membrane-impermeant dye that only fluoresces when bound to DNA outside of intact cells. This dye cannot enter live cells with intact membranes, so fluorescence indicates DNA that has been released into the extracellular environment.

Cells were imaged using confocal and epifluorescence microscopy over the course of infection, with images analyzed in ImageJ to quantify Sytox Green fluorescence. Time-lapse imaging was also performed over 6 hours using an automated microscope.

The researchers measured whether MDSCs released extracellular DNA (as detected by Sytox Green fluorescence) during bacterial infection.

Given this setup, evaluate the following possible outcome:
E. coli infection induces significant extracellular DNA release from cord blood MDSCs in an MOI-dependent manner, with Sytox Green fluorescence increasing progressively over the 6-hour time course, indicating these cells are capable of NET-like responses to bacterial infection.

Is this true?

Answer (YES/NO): NO